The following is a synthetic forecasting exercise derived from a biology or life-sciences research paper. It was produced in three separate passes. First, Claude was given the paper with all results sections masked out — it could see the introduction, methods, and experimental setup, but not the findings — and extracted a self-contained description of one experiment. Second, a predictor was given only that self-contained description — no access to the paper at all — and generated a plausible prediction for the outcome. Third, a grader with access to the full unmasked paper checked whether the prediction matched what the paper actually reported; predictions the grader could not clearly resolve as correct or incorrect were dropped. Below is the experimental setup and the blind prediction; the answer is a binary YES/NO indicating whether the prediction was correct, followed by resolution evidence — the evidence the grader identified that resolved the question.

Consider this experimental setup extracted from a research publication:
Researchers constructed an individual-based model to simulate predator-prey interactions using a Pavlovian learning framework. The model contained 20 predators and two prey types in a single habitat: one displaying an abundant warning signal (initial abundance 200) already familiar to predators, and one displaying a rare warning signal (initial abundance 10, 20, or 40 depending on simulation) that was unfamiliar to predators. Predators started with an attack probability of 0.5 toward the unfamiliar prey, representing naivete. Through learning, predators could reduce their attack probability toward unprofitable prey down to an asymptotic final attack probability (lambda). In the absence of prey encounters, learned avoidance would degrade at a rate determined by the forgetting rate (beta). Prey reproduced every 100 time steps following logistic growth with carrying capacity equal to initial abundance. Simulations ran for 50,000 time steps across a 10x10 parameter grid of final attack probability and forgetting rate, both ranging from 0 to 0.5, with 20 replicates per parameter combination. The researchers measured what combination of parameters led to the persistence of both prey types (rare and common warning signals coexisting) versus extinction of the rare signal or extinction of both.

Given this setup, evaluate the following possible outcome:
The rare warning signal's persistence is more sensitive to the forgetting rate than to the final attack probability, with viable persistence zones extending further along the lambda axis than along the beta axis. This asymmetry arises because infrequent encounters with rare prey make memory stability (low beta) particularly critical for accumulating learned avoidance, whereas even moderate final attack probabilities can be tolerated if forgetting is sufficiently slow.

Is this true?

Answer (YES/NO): YES